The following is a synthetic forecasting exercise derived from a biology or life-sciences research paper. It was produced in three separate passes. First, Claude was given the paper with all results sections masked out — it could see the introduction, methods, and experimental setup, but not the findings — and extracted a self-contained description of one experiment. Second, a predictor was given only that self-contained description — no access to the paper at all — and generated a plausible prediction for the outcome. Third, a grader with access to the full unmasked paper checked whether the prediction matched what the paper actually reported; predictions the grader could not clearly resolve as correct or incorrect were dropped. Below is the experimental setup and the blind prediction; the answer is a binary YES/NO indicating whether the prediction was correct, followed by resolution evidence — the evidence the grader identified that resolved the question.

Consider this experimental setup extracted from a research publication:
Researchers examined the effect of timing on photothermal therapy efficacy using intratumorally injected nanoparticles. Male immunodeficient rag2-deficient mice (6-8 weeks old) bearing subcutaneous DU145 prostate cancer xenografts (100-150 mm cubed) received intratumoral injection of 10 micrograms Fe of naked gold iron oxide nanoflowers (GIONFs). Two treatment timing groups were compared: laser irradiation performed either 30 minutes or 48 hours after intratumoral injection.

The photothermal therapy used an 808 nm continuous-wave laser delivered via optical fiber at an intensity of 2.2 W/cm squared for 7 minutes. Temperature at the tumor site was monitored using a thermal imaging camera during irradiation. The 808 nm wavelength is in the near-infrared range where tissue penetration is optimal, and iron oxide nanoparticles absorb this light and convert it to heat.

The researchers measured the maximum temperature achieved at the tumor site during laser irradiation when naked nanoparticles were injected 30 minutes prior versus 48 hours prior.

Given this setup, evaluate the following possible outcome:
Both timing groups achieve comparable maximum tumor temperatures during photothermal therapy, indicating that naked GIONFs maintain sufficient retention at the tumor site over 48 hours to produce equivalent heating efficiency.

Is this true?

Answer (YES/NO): NO